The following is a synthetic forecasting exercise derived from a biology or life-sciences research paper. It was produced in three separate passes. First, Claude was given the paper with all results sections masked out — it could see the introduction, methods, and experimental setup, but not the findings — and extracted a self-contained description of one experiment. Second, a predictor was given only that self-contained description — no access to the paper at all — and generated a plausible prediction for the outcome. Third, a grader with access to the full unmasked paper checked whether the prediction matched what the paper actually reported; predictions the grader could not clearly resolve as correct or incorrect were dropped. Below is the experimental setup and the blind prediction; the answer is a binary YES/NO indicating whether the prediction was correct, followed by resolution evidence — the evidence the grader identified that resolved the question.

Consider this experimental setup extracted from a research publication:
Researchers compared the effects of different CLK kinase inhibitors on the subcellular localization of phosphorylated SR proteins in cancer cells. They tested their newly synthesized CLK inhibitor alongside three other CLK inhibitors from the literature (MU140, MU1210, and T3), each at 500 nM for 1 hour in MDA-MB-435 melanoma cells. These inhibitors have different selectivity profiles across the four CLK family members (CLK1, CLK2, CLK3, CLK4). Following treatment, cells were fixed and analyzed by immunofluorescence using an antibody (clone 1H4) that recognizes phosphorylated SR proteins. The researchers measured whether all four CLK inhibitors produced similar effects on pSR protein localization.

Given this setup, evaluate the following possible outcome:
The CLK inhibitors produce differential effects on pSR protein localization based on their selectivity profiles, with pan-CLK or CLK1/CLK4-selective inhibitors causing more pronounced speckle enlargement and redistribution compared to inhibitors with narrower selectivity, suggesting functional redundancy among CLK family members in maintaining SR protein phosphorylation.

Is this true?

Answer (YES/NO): NO